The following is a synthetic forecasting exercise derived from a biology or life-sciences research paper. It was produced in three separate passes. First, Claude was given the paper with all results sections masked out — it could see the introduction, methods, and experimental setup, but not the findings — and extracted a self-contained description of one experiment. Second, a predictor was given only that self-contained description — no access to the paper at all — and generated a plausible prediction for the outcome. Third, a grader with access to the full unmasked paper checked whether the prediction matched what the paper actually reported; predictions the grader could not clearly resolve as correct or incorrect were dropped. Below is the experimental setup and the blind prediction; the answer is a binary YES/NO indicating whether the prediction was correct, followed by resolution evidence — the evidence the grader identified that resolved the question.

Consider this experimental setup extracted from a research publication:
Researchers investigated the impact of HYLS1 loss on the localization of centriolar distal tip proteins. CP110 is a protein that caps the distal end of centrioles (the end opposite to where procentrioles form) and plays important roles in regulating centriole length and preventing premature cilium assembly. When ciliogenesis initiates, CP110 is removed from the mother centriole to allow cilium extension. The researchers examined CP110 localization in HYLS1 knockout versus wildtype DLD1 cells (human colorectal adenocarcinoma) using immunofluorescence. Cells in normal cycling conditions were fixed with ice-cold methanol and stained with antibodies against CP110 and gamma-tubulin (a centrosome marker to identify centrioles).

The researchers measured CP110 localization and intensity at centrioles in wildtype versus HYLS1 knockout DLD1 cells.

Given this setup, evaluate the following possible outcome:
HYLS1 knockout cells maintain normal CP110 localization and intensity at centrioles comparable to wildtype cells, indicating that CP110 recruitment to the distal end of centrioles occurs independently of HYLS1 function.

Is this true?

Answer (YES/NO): YES